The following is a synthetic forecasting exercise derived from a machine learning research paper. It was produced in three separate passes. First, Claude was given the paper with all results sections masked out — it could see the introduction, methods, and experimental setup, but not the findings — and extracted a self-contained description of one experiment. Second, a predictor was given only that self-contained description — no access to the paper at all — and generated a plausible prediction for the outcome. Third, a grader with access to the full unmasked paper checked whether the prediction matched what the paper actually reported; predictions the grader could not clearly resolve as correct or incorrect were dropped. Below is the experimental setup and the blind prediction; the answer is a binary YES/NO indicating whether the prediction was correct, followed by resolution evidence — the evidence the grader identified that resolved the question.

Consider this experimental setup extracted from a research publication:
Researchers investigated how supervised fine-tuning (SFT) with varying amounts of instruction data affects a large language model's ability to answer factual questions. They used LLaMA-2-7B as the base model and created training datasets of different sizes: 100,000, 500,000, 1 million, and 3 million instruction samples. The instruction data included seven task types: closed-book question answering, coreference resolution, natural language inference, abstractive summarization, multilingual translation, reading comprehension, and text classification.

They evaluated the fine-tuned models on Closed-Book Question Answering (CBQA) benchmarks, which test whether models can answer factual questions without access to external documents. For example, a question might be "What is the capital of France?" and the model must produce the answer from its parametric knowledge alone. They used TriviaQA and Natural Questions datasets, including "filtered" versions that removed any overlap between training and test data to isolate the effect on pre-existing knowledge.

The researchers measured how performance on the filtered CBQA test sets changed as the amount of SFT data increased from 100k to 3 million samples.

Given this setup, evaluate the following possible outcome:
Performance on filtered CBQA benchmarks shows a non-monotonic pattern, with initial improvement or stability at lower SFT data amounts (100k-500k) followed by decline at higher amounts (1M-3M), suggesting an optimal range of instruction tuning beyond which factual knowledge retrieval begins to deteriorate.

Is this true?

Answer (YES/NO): YES